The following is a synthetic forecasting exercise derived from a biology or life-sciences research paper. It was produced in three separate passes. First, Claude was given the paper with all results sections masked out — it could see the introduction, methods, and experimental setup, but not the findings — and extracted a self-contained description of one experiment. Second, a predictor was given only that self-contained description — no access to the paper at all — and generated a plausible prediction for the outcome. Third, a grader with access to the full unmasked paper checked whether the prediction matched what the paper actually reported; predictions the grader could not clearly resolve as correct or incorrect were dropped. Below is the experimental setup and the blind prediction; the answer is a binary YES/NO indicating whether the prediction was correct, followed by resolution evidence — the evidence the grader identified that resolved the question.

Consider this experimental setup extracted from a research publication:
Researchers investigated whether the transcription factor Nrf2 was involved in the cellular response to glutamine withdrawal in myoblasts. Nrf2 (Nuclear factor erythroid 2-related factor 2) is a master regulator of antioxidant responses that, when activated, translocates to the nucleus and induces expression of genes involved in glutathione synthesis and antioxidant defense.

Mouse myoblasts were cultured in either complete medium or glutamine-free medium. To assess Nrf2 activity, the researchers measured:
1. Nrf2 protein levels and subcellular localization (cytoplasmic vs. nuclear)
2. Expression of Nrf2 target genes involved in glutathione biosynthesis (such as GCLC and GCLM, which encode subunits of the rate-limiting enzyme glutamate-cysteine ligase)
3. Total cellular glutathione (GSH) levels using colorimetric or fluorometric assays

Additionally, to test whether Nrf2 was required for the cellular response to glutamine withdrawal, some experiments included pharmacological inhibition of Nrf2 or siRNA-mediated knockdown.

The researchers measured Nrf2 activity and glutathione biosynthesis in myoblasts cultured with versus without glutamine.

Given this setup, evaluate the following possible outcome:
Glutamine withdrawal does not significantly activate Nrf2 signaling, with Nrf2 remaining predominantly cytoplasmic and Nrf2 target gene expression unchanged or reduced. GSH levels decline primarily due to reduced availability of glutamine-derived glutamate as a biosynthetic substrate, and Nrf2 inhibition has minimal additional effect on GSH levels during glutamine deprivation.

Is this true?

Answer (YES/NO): NO